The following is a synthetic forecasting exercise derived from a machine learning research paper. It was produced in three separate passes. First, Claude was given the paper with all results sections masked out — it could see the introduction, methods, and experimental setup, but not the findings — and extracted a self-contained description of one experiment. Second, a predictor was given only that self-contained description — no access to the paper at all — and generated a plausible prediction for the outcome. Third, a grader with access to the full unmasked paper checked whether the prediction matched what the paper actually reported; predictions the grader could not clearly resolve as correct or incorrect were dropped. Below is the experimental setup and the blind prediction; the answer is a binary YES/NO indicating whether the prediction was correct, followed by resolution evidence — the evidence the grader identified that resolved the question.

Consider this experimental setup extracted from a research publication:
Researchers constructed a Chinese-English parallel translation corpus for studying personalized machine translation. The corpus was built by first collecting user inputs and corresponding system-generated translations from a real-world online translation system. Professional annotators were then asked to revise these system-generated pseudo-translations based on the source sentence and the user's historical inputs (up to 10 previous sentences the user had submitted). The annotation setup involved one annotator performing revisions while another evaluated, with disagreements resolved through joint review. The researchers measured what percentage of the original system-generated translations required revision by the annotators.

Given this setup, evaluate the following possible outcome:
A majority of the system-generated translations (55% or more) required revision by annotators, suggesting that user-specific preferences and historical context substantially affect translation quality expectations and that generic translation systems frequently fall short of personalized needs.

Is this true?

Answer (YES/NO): YES